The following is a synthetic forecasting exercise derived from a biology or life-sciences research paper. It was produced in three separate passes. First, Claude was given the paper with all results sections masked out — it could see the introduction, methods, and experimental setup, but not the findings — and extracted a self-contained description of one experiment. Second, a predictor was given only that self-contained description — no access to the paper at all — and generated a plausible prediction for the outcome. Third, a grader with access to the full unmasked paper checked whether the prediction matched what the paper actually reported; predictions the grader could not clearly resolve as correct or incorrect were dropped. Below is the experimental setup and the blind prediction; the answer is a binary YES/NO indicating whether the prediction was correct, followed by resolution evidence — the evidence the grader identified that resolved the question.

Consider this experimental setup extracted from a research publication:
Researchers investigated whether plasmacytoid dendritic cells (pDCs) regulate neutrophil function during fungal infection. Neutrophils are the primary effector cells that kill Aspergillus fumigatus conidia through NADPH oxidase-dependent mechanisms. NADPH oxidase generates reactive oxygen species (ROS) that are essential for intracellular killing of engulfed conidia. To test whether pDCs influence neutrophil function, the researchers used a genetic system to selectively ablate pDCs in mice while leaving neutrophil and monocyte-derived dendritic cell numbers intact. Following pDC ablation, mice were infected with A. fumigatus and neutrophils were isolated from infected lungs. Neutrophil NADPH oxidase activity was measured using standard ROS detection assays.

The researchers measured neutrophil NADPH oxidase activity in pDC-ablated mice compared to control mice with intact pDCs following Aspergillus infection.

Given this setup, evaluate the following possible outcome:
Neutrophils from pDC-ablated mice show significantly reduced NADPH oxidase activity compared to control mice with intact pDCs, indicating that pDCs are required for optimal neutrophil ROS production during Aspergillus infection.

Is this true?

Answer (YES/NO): YES